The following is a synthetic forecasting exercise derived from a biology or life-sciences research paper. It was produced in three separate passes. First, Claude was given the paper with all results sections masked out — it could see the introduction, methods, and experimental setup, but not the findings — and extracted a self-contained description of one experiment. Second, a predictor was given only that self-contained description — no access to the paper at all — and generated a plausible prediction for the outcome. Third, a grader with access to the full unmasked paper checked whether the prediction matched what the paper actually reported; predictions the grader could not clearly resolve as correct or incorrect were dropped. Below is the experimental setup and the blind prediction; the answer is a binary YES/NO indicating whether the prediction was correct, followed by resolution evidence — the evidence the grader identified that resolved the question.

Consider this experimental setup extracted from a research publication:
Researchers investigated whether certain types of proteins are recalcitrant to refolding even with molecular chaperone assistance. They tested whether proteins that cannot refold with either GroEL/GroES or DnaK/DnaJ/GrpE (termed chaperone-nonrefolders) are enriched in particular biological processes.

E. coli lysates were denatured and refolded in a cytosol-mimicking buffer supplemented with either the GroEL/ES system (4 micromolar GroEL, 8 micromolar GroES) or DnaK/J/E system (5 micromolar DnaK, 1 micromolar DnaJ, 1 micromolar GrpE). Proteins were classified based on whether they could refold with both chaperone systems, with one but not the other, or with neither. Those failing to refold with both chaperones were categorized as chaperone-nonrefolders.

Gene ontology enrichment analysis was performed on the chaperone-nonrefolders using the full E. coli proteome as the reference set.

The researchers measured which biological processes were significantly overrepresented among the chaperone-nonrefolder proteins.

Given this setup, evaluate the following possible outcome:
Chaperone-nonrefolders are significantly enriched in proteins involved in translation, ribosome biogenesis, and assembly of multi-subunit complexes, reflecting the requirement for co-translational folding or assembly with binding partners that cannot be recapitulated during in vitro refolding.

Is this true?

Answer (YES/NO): NO